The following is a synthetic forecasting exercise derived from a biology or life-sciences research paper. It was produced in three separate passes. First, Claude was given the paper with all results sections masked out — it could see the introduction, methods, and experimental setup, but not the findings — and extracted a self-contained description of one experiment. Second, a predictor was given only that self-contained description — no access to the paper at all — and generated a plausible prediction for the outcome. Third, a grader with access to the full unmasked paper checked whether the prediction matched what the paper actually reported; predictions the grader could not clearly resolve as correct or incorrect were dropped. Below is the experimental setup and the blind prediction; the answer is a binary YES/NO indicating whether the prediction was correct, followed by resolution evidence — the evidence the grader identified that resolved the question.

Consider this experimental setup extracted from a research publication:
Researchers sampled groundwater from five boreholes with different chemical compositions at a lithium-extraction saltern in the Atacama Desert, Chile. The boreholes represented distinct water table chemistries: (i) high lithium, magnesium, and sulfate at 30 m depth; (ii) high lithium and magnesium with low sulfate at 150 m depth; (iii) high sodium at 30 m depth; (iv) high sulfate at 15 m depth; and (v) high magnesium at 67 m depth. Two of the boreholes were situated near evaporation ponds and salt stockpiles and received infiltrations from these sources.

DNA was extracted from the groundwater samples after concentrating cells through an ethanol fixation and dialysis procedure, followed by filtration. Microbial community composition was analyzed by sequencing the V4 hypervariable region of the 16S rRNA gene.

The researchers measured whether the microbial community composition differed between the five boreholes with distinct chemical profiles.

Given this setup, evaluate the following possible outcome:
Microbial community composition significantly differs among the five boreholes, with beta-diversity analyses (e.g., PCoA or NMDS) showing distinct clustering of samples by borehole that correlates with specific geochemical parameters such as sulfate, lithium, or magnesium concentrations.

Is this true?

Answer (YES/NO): YES